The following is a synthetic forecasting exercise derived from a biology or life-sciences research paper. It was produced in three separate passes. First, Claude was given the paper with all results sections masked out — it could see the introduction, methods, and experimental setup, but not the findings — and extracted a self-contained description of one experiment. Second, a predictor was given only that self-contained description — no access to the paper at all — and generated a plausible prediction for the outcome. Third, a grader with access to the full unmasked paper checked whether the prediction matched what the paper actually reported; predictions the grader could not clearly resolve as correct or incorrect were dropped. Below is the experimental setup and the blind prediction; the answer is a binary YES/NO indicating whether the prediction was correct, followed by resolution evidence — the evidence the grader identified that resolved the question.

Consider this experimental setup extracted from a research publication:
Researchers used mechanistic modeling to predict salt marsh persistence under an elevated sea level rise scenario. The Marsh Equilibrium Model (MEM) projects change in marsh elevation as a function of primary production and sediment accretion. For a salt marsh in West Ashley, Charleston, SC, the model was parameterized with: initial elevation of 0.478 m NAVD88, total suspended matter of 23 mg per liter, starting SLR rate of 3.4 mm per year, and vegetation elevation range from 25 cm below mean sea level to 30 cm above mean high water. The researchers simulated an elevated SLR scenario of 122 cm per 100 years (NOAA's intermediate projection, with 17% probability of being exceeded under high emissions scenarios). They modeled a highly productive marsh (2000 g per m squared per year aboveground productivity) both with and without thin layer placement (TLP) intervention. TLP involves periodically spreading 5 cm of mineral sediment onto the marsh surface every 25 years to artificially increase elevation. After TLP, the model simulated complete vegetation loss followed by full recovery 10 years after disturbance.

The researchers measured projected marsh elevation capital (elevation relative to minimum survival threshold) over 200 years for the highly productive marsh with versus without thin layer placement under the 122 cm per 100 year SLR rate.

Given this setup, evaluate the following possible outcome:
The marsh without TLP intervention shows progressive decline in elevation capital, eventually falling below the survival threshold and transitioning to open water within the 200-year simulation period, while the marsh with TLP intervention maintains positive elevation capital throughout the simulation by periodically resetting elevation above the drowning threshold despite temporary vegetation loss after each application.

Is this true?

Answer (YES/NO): NO